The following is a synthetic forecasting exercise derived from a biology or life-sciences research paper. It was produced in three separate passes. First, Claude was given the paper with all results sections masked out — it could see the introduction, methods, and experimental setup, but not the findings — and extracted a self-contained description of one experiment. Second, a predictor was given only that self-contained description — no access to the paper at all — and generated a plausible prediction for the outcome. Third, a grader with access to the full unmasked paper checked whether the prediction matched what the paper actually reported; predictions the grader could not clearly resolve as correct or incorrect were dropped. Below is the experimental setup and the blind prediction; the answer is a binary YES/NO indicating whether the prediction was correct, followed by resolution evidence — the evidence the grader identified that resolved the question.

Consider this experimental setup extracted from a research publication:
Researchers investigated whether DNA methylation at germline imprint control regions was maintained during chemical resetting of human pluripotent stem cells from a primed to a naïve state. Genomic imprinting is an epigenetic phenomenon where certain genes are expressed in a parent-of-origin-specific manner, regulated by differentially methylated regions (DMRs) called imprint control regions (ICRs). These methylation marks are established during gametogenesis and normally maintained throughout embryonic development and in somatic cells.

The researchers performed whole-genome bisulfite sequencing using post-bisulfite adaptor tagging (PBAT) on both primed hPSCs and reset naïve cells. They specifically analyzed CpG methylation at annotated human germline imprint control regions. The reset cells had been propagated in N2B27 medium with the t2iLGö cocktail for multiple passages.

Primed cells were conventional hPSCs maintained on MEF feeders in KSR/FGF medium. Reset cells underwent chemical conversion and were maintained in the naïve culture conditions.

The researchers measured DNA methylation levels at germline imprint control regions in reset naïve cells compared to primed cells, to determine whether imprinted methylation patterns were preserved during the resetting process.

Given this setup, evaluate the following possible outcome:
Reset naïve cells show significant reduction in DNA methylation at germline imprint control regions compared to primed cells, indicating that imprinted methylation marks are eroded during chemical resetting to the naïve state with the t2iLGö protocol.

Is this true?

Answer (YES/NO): YES